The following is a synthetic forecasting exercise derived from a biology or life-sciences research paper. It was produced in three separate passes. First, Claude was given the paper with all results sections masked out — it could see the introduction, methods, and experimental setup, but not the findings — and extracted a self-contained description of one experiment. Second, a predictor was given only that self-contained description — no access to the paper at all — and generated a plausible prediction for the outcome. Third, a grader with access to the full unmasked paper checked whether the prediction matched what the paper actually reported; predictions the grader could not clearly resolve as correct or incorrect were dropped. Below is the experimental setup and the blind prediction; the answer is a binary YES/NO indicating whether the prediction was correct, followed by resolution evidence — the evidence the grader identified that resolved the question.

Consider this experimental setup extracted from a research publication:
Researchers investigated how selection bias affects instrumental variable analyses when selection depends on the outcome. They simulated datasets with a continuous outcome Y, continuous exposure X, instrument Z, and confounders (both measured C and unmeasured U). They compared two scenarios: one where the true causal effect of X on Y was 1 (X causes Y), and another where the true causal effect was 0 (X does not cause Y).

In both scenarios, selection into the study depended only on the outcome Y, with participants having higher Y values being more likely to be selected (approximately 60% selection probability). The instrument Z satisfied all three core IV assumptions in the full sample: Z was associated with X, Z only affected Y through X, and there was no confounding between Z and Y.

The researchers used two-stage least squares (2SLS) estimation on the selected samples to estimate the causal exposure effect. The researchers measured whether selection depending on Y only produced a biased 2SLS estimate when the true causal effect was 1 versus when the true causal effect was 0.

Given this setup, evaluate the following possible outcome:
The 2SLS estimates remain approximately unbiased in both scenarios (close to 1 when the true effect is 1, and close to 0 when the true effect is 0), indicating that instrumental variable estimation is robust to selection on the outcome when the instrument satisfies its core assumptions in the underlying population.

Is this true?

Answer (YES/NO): NO